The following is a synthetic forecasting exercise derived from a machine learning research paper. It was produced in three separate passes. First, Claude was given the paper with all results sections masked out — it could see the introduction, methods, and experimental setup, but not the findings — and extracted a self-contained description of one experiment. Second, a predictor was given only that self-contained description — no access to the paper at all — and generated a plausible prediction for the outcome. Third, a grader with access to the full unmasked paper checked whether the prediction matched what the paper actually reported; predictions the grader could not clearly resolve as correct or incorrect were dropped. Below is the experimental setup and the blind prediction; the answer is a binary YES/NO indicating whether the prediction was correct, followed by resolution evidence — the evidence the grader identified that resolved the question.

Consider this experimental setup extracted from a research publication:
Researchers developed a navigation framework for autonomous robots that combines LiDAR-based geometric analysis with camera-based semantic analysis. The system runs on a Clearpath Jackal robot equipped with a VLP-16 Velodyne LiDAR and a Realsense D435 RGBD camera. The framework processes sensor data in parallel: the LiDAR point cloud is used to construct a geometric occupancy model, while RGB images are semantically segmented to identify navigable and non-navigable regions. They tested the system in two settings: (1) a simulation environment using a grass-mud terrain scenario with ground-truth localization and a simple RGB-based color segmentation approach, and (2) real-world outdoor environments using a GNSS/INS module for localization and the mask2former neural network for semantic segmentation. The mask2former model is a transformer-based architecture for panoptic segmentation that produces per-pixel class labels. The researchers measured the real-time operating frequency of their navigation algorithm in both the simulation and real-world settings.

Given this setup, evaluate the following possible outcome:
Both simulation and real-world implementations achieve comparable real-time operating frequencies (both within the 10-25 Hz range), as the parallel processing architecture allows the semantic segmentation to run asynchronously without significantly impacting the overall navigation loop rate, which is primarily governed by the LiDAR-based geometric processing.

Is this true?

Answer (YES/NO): NO